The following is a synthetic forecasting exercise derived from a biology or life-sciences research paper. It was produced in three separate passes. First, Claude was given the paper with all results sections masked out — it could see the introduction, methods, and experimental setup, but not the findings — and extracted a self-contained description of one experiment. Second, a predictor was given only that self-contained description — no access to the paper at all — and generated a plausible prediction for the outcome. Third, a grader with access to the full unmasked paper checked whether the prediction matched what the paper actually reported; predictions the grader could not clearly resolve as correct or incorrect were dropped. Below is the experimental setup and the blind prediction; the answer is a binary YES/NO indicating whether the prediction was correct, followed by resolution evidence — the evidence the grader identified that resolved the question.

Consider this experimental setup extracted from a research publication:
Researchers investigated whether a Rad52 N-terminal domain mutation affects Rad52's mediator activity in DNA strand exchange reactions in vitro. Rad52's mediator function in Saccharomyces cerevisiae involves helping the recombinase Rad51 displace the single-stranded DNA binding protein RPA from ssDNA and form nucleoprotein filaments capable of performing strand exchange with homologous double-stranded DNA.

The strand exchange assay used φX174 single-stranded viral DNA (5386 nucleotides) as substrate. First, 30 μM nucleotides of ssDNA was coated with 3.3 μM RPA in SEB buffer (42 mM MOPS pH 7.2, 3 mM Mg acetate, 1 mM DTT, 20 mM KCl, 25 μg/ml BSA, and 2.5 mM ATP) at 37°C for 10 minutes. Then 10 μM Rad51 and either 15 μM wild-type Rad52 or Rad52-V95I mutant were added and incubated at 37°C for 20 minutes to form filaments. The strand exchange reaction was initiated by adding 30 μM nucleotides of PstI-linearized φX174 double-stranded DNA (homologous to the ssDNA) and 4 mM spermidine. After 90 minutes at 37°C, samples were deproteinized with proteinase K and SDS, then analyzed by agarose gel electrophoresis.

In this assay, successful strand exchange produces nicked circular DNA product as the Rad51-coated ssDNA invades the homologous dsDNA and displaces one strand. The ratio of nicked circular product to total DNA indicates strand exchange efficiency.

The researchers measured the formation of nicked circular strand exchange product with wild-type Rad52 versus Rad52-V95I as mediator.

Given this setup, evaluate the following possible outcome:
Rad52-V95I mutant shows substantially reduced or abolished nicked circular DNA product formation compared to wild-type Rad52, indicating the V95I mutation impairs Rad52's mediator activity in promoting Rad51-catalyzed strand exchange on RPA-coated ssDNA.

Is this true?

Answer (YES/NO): NO